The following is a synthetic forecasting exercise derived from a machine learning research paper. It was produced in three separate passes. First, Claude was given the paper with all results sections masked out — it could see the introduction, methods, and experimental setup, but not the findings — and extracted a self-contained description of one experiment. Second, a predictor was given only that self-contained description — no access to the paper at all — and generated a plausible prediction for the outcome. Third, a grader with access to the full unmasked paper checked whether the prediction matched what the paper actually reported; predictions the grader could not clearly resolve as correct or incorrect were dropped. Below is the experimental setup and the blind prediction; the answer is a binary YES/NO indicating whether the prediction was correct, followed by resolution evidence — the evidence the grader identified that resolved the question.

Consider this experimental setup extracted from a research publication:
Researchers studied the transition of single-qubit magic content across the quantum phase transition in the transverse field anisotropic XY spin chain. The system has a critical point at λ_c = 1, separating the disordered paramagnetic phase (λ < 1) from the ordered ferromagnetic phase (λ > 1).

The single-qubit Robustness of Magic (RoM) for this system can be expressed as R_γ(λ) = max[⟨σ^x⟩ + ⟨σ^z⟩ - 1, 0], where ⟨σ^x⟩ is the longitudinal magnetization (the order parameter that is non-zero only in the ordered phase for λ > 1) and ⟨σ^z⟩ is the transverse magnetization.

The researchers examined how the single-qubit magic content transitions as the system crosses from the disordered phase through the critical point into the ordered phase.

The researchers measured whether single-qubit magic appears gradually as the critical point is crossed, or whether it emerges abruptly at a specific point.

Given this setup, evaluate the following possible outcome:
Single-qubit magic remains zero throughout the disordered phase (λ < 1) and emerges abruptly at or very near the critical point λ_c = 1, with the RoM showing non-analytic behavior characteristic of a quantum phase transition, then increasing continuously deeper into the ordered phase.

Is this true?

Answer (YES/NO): NO